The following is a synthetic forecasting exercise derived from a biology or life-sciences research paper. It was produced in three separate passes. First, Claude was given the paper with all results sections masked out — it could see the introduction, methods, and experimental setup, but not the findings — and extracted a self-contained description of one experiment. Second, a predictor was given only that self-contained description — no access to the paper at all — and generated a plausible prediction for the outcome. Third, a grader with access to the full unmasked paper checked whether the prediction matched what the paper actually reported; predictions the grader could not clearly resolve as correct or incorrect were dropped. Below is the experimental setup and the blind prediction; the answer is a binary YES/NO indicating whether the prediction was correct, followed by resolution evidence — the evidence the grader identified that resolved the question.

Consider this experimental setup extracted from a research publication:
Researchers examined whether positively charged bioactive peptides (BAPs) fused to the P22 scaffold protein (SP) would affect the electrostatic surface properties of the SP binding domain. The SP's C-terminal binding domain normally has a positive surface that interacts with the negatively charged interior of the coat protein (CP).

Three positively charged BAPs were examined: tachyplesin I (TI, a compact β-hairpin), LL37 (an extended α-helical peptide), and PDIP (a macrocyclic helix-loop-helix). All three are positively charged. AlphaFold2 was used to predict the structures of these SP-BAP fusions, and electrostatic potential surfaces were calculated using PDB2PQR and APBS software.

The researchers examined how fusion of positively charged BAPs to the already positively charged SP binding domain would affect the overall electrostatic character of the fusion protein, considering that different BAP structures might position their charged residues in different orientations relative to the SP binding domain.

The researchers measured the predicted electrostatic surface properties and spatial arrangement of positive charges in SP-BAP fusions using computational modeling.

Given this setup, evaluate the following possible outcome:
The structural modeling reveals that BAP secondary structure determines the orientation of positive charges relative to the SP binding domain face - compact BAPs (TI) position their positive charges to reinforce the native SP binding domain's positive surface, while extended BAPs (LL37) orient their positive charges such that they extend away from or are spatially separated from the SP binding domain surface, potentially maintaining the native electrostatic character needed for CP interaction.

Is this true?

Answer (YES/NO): NO